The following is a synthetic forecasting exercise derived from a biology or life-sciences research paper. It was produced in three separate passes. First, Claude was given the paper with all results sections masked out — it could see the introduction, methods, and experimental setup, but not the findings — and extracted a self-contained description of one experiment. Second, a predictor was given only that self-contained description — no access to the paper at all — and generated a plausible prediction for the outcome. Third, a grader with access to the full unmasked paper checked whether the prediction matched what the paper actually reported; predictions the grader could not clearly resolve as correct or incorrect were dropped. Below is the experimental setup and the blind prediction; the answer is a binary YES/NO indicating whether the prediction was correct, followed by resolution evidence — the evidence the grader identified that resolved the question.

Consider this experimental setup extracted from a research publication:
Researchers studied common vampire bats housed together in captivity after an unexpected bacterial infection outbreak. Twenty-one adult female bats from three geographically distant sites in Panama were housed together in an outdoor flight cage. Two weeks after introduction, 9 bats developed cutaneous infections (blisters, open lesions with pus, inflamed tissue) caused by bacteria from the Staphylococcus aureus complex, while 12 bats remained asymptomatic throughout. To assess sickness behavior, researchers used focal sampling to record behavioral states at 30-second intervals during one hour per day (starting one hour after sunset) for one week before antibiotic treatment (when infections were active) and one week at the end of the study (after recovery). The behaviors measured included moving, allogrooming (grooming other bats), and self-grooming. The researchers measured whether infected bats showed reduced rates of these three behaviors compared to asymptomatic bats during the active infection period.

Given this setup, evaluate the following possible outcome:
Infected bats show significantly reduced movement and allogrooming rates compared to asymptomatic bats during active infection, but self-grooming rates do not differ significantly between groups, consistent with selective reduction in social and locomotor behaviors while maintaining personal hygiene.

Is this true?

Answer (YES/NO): YES